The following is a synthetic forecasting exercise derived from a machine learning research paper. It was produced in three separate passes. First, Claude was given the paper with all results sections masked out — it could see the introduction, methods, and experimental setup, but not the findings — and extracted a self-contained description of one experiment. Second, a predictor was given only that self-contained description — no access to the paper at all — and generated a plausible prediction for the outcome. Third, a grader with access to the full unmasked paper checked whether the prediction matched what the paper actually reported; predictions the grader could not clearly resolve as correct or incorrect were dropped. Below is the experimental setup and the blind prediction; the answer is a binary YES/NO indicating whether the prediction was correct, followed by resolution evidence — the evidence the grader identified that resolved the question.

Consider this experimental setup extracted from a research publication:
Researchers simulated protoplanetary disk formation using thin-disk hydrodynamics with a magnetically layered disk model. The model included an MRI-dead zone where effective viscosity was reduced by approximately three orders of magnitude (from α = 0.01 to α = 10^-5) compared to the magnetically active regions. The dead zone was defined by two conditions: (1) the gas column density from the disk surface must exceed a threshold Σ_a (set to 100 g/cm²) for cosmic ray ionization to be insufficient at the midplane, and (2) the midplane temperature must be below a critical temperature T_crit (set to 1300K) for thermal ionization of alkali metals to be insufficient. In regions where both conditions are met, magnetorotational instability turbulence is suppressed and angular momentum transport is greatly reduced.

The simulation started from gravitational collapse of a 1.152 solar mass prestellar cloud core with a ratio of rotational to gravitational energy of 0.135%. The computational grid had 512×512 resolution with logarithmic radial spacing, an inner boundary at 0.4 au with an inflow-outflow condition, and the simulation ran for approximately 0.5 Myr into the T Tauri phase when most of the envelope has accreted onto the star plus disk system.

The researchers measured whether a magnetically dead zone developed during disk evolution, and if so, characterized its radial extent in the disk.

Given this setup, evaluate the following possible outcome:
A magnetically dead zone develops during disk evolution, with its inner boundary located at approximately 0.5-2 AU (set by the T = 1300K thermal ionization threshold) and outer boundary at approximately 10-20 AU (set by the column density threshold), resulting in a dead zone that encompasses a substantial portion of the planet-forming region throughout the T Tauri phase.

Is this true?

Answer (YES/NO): YES